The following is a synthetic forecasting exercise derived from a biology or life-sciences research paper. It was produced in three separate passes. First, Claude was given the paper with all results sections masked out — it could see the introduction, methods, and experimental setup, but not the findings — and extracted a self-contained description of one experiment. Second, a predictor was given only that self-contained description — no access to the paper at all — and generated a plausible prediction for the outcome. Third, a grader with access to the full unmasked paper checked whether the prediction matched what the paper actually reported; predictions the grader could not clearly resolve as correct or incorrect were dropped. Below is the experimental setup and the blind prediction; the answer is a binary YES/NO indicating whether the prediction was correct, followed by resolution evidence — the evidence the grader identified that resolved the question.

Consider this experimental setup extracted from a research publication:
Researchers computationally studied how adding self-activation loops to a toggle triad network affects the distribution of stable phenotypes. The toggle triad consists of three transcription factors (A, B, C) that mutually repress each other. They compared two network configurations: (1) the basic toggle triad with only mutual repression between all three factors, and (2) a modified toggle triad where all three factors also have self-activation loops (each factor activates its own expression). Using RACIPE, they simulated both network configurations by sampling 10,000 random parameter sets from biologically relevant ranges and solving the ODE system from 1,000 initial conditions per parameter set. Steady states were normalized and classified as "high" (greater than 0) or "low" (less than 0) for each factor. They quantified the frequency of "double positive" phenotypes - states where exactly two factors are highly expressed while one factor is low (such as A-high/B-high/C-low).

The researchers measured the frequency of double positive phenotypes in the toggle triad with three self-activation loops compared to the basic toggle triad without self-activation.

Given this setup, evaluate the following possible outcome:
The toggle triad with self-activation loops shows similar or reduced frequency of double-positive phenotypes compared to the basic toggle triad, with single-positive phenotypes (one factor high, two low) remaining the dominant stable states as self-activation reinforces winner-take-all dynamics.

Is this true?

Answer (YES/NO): NO